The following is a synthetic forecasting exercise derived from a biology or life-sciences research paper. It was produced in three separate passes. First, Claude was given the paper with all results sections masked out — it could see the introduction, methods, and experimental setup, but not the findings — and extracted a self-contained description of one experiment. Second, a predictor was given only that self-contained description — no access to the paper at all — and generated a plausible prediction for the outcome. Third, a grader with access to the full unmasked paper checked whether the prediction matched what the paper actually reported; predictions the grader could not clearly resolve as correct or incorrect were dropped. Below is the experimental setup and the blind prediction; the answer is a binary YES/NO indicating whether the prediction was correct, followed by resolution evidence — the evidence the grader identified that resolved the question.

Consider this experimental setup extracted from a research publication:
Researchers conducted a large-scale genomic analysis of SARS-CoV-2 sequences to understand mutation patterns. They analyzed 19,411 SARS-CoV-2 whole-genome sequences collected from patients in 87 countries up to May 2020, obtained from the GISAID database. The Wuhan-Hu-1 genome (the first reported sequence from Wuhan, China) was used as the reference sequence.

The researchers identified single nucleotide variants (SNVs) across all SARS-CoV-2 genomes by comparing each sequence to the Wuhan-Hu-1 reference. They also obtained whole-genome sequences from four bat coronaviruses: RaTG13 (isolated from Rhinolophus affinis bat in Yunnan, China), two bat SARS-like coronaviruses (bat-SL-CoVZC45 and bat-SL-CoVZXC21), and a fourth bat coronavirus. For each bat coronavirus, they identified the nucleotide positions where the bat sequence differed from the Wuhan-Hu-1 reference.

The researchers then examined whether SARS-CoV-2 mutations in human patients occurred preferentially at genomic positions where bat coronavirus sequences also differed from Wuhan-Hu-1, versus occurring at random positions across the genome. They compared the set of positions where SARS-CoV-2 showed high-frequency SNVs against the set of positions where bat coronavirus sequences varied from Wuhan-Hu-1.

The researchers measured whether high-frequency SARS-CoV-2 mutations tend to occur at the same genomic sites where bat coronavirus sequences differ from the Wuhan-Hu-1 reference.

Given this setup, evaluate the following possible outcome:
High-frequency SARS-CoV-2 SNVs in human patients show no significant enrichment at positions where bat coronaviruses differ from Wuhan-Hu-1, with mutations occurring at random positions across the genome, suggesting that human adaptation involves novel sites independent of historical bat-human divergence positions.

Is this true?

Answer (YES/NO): NO